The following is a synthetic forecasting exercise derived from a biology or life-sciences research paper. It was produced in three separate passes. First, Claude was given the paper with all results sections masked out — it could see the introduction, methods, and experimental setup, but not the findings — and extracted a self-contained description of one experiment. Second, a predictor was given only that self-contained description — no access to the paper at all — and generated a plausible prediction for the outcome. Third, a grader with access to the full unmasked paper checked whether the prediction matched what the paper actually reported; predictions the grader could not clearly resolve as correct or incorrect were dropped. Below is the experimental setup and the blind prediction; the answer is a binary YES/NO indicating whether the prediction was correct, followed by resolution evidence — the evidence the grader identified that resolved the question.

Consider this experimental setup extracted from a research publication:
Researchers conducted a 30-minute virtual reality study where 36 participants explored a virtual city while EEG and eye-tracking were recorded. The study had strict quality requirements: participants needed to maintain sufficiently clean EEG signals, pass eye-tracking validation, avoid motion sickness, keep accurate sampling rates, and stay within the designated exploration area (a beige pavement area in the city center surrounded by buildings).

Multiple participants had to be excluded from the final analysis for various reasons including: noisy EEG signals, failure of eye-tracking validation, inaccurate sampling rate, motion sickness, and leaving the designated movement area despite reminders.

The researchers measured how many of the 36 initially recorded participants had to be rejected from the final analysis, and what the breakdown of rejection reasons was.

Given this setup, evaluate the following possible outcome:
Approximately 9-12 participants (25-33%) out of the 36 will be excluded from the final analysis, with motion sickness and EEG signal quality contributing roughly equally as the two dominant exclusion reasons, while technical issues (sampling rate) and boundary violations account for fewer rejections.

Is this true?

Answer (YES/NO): NO